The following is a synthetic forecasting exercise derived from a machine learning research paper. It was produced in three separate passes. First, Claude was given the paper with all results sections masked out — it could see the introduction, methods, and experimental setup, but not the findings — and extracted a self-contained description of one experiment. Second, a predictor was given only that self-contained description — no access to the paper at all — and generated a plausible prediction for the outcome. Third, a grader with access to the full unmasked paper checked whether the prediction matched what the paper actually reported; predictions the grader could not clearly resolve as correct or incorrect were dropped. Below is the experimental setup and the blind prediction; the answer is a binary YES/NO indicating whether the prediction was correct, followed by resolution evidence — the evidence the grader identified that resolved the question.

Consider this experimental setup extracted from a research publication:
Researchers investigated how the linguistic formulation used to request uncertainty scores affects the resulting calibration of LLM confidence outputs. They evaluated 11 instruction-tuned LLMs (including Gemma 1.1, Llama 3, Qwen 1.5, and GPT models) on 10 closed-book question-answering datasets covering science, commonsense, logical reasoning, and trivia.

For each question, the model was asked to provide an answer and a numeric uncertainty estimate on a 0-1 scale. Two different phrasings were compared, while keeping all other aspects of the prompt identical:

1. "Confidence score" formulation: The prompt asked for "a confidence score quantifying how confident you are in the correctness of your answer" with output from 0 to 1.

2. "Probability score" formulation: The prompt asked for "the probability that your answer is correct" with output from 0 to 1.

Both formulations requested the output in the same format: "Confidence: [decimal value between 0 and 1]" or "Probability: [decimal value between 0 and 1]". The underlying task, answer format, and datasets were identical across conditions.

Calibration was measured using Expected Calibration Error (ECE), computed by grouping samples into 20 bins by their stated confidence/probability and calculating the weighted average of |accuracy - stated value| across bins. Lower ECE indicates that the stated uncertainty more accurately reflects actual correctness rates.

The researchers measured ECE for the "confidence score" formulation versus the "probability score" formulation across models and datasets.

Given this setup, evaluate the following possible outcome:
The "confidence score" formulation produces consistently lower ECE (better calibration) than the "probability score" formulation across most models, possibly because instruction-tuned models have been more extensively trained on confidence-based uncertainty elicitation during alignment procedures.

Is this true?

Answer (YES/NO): NO